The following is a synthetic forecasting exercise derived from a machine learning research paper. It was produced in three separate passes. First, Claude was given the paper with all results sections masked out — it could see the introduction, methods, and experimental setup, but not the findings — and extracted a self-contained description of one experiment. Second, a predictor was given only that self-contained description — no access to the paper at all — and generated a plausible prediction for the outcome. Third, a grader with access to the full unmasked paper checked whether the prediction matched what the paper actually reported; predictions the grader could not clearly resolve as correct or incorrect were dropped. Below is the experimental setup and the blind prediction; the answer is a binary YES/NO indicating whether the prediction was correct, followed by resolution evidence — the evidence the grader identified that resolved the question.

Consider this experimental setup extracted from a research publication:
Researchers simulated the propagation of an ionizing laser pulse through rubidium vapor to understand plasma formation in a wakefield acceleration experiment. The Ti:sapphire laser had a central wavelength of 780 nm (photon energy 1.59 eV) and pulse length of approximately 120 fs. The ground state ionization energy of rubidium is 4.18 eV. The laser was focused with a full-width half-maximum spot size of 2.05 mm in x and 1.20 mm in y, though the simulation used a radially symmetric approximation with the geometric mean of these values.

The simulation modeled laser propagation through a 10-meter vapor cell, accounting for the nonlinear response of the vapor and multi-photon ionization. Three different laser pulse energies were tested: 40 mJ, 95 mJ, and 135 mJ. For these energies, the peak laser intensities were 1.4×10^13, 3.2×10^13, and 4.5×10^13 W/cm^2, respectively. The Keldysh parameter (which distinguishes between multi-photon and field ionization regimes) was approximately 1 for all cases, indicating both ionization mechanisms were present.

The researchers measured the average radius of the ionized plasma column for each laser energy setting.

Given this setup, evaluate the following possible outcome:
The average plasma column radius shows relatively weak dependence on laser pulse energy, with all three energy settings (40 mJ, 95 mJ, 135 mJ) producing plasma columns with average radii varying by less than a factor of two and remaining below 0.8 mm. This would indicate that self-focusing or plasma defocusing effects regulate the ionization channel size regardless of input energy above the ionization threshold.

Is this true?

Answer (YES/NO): NO